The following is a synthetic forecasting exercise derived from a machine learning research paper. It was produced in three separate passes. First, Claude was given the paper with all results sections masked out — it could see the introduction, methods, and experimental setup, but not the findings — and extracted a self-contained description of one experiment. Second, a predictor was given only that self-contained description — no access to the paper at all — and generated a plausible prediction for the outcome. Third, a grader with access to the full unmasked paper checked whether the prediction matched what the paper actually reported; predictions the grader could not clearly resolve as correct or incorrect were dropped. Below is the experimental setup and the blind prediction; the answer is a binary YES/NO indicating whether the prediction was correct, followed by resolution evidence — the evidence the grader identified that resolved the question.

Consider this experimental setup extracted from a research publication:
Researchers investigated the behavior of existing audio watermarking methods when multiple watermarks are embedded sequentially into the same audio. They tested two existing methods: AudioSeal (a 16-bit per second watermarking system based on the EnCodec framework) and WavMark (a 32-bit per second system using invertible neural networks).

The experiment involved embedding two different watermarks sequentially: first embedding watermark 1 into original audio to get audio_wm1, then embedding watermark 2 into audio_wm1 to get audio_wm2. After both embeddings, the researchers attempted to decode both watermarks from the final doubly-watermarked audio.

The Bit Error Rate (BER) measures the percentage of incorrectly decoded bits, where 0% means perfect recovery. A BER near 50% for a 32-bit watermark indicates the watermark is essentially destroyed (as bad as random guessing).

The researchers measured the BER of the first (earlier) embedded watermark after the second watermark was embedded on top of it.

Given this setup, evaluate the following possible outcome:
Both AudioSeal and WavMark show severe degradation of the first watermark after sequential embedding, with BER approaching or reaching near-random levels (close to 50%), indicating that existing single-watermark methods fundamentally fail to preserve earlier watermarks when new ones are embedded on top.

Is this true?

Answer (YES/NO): YES